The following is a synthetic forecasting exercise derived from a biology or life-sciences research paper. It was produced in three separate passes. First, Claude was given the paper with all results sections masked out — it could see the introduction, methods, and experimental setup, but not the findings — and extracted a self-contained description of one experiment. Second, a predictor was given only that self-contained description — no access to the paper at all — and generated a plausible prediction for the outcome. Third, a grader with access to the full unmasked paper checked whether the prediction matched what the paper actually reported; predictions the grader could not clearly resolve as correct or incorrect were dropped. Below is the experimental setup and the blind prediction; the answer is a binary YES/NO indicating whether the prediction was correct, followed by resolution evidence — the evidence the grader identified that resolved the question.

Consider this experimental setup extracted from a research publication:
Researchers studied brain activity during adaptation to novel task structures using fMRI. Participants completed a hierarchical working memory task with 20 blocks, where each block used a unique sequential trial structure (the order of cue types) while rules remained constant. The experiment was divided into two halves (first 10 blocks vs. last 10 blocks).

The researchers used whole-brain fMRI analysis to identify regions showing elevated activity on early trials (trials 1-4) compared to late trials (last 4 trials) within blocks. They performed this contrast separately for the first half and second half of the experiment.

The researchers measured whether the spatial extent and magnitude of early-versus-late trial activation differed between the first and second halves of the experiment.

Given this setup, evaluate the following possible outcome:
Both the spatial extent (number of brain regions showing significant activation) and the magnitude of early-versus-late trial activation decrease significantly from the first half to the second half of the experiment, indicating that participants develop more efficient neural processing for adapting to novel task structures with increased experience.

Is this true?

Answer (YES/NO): NO